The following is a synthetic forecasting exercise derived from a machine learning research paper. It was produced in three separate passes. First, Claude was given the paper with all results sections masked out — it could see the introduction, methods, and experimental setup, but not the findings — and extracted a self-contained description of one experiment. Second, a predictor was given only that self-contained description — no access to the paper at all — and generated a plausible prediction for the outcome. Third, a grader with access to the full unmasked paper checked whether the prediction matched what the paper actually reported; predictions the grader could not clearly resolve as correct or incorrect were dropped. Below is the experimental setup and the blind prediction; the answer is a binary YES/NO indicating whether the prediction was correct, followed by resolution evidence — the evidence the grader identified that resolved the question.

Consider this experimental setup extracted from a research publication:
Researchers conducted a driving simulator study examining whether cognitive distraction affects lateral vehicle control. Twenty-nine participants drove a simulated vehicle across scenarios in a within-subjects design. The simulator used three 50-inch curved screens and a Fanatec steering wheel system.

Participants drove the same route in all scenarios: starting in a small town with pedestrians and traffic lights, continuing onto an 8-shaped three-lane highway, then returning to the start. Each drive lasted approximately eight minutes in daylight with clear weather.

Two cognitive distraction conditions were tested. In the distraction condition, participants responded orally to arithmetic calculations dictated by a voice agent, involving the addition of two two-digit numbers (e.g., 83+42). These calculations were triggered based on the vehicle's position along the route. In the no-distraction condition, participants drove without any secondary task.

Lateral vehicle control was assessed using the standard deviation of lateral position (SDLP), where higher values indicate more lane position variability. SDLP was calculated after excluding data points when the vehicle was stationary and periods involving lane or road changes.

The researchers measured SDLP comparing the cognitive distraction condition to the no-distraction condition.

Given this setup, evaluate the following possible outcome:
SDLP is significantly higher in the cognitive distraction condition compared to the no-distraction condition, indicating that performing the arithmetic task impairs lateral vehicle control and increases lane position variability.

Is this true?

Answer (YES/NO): NO